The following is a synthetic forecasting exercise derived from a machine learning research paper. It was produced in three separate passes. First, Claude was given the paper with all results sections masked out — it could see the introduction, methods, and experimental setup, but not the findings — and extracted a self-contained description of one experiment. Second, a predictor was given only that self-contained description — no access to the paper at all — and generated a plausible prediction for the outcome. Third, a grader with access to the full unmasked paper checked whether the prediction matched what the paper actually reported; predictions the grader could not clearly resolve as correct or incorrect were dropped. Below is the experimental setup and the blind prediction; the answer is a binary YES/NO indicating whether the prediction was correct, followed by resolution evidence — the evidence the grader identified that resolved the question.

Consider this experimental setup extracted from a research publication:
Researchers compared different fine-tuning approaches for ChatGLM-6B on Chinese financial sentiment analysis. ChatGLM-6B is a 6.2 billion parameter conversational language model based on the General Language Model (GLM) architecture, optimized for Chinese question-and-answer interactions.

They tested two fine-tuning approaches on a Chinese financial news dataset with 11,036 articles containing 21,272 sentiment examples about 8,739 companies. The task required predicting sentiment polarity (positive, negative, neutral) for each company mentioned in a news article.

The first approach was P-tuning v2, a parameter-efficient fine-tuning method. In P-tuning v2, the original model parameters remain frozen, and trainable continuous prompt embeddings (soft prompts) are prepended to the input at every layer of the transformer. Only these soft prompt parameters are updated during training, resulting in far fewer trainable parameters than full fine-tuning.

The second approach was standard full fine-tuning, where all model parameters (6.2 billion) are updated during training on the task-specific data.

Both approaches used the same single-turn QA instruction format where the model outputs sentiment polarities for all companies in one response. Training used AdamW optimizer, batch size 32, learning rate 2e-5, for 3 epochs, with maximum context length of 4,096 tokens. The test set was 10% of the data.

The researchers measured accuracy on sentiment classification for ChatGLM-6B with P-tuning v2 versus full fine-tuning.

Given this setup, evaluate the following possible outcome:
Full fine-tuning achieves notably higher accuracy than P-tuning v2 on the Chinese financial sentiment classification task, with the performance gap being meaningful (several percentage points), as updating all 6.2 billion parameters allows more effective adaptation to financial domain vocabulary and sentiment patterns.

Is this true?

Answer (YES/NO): YES